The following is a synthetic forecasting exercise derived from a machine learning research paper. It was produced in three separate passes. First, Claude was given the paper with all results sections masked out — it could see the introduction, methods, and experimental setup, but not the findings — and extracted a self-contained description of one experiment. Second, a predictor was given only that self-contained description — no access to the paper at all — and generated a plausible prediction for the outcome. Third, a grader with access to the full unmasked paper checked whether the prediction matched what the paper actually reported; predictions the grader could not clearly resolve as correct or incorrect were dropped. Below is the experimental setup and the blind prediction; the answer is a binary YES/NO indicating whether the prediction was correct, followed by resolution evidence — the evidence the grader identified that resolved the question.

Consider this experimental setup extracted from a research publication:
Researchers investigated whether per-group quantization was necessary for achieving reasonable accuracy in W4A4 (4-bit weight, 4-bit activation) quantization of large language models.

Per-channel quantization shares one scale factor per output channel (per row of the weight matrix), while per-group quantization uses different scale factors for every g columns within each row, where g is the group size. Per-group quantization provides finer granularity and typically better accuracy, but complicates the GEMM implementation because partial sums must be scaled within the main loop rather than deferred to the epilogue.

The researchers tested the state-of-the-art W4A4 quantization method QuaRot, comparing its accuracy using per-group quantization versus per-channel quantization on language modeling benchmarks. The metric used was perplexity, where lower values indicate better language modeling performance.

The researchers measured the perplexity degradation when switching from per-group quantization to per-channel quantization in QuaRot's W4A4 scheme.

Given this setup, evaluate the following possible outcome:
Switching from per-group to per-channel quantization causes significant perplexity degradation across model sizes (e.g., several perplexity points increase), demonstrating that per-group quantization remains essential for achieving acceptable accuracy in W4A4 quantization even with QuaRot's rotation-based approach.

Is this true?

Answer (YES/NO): NO